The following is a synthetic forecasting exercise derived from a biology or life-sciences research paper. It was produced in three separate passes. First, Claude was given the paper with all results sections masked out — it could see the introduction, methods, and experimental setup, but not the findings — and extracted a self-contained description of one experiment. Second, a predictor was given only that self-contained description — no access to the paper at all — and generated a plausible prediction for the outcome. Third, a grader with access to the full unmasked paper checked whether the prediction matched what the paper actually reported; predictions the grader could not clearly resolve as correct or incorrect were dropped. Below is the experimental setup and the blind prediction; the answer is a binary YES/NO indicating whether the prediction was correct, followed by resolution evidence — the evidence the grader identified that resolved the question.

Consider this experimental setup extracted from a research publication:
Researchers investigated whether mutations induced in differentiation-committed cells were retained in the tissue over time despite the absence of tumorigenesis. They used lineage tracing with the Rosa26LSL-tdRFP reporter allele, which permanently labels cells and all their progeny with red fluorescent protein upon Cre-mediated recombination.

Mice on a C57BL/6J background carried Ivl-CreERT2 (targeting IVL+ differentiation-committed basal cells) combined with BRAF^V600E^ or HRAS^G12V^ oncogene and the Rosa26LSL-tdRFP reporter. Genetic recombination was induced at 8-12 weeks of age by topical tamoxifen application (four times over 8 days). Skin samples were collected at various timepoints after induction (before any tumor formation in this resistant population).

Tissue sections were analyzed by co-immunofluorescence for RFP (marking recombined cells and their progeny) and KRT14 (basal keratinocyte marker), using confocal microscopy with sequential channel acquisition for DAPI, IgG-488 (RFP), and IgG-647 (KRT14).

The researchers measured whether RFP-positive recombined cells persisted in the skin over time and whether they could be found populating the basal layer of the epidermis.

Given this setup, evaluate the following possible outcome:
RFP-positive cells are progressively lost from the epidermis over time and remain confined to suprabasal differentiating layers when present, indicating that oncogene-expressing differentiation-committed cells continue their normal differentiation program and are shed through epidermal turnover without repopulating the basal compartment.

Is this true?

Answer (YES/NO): NO